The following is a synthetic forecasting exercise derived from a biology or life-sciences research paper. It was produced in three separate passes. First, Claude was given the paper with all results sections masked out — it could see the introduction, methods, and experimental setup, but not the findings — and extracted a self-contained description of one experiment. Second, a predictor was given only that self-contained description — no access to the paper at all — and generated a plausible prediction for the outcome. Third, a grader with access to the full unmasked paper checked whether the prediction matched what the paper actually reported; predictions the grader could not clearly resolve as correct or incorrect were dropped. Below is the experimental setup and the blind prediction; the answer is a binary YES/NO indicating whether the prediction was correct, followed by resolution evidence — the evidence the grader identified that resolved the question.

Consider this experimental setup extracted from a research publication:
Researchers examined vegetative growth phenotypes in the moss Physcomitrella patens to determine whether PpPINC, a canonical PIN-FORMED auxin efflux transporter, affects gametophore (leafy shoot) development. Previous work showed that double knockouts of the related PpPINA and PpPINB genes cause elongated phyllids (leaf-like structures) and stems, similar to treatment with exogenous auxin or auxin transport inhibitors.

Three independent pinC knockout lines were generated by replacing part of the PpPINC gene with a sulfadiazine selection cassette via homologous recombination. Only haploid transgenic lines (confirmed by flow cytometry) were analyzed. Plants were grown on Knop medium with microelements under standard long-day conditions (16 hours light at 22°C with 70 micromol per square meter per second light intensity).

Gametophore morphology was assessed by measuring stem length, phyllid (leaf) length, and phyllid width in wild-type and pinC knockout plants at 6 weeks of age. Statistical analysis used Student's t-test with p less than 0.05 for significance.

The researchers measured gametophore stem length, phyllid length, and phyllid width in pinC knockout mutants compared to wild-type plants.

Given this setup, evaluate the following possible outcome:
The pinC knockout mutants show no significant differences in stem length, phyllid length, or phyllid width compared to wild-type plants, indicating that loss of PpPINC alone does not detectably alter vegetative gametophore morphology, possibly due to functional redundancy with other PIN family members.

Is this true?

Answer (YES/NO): YES